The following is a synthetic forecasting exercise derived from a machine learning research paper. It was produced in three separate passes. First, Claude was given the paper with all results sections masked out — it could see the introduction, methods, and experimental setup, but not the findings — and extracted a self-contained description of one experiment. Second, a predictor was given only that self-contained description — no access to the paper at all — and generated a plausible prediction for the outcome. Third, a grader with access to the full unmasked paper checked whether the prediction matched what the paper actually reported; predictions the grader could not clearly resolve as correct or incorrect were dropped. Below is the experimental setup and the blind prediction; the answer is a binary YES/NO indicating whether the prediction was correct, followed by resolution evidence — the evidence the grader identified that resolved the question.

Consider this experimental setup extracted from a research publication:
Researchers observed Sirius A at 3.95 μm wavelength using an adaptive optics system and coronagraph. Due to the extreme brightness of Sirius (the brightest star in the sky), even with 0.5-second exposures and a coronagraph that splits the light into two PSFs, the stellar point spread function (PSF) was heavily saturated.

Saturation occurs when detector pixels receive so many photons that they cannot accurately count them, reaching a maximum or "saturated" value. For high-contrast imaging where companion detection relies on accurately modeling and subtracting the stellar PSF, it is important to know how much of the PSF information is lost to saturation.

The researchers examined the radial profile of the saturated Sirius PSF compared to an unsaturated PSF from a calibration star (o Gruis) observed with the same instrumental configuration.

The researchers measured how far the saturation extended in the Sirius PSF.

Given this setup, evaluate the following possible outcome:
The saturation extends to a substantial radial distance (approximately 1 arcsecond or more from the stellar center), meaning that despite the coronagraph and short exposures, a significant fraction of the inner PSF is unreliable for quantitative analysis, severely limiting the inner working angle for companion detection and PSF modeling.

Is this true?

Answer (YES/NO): NO